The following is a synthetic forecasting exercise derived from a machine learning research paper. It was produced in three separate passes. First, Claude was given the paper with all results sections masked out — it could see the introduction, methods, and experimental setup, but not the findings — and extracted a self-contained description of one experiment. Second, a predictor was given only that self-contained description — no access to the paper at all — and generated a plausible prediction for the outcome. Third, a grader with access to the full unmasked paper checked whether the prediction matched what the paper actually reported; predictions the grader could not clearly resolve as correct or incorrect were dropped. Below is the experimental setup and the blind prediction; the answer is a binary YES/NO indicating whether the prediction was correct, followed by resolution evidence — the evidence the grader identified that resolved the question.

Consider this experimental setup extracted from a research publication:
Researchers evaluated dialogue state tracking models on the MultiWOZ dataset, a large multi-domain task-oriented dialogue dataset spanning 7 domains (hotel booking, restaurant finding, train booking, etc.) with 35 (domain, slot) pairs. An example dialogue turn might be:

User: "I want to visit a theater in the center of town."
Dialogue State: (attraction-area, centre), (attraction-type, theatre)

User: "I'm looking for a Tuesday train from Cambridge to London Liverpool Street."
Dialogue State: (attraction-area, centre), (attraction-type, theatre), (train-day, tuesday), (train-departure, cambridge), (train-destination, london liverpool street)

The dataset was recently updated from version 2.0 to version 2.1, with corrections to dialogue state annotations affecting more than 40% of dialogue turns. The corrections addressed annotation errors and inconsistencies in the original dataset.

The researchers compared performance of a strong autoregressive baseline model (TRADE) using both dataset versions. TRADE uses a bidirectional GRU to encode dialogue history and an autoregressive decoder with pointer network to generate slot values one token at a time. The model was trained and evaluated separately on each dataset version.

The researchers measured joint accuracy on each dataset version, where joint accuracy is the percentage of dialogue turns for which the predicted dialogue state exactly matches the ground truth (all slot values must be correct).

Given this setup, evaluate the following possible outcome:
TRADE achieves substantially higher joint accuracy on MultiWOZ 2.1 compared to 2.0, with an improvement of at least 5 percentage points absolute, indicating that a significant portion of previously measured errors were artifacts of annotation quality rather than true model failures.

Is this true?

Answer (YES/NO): NO